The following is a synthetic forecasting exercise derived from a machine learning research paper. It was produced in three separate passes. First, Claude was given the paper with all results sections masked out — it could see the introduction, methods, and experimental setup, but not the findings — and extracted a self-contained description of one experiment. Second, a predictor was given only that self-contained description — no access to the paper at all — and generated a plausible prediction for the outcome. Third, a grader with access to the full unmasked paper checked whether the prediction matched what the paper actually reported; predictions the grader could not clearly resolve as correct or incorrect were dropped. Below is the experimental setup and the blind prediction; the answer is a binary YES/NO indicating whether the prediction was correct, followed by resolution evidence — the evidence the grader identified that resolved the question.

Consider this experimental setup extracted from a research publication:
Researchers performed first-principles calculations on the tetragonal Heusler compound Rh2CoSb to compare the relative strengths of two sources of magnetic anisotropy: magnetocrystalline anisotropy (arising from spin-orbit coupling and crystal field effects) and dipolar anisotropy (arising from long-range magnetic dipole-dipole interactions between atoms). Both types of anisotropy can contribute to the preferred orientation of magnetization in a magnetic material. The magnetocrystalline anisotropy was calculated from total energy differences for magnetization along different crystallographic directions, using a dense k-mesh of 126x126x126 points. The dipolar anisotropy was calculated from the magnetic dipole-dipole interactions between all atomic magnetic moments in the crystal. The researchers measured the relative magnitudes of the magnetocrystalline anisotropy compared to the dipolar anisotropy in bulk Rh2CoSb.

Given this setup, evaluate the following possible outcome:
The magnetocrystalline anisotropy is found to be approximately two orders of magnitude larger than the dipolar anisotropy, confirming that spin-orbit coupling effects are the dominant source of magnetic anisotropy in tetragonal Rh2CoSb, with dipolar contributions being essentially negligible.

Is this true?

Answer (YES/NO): NO